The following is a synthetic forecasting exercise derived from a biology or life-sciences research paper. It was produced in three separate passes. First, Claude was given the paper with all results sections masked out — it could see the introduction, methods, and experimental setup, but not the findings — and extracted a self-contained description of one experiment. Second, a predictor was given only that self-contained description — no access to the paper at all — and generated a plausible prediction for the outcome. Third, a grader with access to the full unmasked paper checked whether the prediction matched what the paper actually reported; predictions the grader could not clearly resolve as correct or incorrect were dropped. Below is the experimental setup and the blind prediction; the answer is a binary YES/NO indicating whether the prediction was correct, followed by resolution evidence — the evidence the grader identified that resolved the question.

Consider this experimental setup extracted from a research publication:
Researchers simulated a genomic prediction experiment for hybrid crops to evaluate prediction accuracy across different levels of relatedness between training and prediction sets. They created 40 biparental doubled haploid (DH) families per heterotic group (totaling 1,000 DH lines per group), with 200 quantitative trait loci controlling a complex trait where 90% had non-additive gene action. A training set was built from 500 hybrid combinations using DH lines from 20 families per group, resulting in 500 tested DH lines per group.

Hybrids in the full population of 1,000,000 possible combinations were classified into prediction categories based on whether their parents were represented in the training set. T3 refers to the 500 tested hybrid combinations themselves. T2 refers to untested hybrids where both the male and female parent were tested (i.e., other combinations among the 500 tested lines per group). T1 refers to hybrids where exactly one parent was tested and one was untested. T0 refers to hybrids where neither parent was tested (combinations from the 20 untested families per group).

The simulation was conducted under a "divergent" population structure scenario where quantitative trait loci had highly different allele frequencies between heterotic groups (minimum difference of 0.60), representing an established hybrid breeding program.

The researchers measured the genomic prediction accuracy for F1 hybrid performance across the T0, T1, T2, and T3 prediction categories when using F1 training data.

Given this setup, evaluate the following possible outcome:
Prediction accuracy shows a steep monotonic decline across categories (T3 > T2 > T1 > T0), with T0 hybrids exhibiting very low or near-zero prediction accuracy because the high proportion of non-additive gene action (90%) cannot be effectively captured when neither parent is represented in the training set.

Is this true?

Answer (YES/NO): NO